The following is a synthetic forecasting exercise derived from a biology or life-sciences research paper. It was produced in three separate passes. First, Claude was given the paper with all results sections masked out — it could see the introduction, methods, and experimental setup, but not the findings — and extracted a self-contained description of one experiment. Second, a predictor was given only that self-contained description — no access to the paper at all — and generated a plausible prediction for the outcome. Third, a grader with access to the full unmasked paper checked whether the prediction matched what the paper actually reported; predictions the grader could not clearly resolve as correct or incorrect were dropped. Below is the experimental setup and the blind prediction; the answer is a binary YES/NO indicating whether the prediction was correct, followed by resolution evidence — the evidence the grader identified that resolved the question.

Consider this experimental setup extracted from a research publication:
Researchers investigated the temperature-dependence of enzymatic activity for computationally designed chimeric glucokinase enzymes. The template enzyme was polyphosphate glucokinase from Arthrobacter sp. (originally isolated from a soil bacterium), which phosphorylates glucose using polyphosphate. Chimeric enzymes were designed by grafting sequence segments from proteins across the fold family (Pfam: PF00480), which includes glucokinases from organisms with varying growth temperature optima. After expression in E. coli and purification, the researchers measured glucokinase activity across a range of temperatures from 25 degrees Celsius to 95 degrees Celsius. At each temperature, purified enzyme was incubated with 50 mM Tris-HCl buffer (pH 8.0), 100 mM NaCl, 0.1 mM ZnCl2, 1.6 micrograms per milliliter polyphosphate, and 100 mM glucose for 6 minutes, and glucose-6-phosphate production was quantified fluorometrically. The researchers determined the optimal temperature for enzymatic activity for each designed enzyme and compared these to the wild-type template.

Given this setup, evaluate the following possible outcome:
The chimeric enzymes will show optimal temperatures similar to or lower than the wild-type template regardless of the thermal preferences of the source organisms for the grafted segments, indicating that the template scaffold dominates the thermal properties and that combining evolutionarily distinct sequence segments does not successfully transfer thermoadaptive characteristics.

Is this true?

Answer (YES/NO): NO